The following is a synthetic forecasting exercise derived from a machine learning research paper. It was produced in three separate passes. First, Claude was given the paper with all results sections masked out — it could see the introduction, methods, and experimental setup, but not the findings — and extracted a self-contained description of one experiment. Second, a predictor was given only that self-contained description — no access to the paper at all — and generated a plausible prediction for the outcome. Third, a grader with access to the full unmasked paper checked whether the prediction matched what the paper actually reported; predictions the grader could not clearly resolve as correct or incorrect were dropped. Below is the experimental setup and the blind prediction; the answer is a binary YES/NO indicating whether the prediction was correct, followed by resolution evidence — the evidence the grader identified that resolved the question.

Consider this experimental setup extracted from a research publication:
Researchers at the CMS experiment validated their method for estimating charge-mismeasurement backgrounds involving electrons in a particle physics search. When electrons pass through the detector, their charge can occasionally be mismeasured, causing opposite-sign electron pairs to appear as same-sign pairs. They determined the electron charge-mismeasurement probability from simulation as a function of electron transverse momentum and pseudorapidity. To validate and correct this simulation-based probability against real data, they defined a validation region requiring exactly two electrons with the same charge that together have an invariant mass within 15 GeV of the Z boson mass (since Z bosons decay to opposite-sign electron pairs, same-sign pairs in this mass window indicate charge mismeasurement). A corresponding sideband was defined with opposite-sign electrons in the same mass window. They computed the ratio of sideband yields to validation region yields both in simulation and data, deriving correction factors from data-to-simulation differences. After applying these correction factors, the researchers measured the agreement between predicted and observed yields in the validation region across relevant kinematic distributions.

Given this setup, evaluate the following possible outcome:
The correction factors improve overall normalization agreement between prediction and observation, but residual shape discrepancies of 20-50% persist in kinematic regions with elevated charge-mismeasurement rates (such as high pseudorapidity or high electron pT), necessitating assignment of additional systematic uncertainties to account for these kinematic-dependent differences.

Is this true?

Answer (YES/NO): NO